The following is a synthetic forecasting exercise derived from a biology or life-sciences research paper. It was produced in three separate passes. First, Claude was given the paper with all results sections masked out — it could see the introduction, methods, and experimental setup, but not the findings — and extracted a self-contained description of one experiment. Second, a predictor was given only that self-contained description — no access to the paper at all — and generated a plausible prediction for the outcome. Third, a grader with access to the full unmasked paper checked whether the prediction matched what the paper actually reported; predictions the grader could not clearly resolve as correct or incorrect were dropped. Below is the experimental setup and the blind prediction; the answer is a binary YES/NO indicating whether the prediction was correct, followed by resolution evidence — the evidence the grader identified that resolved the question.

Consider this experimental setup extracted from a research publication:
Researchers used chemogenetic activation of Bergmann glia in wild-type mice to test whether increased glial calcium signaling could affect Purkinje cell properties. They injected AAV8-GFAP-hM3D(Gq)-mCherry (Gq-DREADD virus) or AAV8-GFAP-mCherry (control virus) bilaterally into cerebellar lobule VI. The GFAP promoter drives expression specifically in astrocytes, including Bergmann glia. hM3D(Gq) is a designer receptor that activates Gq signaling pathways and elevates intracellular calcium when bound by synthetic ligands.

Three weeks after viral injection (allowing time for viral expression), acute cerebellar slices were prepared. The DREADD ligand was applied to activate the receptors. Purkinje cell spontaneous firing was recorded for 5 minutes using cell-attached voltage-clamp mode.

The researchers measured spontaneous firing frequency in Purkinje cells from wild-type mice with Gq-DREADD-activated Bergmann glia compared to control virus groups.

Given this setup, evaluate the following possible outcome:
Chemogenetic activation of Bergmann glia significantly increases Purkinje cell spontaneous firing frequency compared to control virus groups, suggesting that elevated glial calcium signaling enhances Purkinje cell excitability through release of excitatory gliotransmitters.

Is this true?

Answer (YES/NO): NO